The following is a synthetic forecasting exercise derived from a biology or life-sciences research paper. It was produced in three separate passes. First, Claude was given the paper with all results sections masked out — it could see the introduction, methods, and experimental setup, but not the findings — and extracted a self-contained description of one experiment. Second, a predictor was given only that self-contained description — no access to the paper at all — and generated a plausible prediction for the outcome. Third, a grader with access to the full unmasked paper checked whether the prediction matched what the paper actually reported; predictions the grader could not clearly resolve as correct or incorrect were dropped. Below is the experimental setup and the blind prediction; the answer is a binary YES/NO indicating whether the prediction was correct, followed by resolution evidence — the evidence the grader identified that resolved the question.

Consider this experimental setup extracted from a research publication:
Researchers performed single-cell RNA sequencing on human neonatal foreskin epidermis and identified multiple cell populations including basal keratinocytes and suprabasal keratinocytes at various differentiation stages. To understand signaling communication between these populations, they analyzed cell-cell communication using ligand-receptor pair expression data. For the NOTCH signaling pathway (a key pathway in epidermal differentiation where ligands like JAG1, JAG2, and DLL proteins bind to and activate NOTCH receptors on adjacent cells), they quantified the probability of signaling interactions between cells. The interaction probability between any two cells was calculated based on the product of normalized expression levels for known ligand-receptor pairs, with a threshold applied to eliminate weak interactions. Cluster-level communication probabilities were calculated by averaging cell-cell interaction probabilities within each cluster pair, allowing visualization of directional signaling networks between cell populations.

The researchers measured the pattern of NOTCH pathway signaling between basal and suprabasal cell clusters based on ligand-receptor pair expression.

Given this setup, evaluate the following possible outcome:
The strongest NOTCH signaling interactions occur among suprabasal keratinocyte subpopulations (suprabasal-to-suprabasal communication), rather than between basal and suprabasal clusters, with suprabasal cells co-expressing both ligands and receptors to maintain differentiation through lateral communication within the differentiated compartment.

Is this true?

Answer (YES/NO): NO